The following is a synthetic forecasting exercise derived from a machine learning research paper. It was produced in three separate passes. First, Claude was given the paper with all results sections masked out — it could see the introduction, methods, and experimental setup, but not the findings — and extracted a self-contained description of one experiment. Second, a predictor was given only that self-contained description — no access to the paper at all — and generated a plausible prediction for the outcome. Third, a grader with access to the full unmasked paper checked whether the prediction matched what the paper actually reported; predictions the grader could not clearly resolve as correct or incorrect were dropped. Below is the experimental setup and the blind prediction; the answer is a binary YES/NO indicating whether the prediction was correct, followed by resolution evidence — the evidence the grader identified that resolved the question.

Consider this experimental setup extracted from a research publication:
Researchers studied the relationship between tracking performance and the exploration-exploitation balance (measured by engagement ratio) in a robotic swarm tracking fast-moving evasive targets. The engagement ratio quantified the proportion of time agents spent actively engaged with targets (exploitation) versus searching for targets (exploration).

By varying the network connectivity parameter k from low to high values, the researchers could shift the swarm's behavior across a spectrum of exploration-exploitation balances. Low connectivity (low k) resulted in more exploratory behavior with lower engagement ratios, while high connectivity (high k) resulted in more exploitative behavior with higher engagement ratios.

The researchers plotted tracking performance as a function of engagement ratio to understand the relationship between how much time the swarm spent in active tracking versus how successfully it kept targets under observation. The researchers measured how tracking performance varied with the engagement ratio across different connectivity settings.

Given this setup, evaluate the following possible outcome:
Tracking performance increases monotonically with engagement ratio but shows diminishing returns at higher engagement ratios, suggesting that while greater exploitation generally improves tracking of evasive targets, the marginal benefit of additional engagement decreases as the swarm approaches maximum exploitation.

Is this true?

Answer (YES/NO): NO